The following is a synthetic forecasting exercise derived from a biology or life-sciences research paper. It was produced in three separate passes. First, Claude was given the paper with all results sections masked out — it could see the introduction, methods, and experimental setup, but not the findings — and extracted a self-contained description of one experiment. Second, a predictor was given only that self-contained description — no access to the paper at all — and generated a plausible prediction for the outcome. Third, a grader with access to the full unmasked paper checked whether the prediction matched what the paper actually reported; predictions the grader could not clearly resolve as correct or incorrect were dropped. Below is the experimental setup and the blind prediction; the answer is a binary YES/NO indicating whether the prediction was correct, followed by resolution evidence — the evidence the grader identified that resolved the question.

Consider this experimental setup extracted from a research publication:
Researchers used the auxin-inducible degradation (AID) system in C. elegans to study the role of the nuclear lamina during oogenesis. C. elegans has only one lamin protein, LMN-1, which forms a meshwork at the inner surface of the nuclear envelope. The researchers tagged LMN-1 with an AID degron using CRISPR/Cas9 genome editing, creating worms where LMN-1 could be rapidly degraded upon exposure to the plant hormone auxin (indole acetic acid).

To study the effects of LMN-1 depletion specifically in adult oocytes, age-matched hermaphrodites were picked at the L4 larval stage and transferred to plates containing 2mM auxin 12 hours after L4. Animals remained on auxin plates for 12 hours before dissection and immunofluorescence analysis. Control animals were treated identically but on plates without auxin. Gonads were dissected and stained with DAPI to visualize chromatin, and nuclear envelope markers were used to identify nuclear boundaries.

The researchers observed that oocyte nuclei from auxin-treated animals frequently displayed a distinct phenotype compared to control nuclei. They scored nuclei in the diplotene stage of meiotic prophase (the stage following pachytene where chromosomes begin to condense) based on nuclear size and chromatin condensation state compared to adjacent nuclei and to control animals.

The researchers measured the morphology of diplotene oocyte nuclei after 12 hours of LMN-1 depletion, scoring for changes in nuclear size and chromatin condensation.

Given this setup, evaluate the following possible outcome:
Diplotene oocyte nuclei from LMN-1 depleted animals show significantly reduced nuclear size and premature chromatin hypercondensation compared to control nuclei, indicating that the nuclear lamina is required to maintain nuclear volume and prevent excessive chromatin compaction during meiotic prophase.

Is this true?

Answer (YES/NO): YES